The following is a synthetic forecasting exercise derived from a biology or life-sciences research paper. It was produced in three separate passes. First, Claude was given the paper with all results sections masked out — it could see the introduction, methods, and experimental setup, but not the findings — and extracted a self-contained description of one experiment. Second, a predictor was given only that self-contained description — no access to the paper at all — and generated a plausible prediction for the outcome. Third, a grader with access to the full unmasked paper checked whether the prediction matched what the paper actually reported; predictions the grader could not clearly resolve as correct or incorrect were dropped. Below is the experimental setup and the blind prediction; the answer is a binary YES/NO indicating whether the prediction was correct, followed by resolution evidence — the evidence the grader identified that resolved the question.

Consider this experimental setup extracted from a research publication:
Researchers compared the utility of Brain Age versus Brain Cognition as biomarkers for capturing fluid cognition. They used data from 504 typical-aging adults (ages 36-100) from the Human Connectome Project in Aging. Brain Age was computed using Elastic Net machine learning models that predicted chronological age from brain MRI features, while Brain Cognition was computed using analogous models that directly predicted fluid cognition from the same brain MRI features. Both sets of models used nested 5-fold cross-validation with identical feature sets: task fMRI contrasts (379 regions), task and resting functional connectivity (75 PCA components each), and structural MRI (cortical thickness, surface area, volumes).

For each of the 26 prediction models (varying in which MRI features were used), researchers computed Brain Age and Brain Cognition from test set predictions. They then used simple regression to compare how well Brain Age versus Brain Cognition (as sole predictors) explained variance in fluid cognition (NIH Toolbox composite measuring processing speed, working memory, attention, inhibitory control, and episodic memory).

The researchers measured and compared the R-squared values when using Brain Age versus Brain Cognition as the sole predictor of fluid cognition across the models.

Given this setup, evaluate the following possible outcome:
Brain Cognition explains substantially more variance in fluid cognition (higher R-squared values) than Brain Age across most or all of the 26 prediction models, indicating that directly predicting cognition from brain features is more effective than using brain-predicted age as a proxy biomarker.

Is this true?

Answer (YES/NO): YES